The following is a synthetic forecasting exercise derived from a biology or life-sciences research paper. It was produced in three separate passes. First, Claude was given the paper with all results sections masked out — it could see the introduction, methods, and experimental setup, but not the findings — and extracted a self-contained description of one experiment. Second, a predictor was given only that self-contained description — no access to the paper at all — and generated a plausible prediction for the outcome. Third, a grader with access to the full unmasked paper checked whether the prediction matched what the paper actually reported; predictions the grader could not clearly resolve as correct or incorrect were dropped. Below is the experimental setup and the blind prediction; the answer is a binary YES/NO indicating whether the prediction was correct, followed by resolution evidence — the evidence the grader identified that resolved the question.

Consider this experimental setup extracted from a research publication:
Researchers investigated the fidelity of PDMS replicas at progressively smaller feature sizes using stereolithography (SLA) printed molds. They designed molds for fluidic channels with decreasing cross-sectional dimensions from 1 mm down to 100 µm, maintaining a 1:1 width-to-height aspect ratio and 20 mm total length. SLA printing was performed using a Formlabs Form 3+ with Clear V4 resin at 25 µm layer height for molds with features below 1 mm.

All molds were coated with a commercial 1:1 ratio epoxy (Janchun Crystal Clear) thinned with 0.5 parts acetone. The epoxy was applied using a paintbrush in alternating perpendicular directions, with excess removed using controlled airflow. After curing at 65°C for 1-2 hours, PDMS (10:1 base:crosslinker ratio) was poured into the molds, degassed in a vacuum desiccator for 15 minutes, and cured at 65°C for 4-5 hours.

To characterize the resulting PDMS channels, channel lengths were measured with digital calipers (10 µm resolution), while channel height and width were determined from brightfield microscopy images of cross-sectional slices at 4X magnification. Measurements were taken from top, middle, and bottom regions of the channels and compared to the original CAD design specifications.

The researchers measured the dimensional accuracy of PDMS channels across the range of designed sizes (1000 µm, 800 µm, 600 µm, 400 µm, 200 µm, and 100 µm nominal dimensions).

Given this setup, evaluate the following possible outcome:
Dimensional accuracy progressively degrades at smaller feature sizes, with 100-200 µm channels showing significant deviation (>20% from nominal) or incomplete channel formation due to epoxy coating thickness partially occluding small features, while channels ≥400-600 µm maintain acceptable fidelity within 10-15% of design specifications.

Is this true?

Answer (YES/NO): NO